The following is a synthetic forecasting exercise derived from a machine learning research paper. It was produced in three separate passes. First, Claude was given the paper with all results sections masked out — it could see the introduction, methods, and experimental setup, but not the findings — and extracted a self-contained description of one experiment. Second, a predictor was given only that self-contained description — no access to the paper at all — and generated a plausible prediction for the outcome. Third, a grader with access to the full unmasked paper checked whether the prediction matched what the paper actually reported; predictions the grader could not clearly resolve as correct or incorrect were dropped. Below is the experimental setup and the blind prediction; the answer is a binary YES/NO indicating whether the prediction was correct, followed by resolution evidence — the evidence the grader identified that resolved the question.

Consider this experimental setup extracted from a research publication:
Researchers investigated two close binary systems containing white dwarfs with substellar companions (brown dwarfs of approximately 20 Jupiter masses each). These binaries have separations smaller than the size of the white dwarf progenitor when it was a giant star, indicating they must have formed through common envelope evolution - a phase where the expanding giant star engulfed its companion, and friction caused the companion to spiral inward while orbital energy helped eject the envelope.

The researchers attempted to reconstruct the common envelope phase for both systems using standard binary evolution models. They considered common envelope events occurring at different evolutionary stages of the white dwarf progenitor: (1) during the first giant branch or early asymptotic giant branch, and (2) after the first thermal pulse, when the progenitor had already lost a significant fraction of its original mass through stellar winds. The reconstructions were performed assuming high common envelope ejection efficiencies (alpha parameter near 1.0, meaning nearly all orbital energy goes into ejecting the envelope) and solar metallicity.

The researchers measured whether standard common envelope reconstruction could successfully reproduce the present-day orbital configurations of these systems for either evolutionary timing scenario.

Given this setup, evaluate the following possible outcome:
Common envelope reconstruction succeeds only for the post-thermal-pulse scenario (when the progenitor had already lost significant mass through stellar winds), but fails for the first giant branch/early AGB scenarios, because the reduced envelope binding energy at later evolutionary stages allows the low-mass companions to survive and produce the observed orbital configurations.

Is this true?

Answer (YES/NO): YES